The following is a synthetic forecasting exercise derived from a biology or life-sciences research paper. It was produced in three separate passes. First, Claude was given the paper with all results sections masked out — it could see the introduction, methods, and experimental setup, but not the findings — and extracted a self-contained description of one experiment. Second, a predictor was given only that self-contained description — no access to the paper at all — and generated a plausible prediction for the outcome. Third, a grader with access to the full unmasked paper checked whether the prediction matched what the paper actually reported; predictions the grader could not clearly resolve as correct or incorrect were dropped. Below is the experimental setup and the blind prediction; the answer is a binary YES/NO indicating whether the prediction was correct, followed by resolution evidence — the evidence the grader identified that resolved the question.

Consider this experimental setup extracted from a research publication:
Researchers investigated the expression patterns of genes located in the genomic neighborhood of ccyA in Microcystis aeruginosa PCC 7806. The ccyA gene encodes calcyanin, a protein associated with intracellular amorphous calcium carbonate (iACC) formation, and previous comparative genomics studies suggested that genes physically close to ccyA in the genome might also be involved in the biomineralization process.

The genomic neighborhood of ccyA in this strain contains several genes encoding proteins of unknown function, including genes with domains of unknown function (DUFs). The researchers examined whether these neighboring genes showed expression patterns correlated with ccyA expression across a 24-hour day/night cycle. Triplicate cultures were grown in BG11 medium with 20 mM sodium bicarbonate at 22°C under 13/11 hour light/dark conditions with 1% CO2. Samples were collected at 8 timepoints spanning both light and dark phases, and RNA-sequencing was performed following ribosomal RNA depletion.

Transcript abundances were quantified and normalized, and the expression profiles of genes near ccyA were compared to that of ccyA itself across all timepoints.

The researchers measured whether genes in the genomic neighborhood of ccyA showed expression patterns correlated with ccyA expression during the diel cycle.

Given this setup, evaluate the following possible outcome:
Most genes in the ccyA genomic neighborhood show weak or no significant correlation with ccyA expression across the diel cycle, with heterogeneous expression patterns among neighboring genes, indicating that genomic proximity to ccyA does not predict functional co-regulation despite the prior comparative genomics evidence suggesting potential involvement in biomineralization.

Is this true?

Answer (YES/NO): NO